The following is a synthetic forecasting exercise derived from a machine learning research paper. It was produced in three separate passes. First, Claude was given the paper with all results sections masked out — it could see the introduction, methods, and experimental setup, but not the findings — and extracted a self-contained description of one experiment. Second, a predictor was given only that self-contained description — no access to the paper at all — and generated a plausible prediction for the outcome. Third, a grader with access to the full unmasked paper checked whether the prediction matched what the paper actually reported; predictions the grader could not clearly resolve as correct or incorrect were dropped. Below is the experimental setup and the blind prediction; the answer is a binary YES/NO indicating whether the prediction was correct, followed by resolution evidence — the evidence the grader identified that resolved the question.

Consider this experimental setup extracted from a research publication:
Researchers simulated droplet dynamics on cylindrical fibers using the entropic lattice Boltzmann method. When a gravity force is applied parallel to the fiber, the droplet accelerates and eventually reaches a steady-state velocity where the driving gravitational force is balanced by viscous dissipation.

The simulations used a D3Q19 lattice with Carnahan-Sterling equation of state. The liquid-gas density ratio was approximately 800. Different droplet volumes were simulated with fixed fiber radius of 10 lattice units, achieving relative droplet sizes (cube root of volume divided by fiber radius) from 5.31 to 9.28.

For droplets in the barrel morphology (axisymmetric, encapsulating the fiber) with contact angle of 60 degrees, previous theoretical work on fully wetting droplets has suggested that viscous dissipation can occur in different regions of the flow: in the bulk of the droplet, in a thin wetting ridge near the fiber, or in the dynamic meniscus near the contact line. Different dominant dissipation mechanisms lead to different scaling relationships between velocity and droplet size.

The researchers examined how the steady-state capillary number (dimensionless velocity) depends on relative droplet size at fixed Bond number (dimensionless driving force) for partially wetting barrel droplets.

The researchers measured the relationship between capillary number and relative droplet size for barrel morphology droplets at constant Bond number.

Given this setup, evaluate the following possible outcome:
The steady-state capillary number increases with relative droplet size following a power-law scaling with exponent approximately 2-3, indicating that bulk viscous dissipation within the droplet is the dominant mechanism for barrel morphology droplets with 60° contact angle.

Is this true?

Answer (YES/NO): NO